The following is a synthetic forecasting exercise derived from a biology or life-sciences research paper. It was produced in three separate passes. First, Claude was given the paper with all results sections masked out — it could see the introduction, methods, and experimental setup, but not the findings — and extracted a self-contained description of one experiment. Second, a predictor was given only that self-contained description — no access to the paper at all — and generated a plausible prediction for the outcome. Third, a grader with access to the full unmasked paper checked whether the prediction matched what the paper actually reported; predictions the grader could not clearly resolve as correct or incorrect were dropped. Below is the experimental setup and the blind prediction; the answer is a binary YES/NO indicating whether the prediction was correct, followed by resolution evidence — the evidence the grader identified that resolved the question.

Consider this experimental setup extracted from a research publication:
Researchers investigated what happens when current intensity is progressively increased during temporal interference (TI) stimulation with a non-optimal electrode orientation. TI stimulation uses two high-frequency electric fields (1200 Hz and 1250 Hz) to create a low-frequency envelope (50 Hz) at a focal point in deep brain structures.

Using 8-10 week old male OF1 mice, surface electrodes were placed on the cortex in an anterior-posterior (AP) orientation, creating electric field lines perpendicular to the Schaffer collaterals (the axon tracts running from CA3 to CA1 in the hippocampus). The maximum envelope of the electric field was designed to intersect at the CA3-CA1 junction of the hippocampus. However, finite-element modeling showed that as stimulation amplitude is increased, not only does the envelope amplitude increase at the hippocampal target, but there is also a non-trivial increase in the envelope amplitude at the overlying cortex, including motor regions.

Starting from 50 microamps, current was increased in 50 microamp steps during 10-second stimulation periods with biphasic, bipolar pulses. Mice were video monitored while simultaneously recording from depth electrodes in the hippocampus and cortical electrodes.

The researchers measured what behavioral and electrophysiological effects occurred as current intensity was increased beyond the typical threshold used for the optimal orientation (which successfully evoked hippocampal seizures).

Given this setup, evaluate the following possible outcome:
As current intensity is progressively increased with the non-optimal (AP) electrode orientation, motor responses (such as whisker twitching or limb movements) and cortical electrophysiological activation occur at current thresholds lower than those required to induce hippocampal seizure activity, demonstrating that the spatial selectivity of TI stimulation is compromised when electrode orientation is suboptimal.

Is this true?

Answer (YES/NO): YES